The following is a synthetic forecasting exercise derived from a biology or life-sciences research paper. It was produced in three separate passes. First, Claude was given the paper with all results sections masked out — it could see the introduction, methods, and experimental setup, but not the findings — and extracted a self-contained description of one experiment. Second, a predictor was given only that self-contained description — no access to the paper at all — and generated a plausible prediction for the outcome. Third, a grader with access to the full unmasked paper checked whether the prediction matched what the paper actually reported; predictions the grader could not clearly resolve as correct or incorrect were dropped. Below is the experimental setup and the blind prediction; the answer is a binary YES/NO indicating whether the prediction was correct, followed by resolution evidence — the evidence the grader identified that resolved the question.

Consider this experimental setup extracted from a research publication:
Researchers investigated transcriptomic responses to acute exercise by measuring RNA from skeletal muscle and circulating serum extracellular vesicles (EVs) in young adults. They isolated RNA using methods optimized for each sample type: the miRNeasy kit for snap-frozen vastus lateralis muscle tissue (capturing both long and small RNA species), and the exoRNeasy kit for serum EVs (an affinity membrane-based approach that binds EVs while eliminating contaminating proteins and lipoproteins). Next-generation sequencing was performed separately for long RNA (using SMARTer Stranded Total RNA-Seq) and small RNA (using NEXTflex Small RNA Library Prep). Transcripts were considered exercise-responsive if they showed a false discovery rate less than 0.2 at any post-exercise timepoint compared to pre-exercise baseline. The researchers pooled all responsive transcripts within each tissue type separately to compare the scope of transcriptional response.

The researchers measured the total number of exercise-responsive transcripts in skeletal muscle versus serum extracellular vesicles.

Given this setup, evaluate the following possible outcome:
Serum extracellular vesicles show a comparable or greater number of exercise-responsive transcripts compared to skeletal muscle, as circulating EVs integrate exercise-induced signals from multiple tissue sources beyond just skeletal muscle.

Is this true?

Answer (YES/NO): YES